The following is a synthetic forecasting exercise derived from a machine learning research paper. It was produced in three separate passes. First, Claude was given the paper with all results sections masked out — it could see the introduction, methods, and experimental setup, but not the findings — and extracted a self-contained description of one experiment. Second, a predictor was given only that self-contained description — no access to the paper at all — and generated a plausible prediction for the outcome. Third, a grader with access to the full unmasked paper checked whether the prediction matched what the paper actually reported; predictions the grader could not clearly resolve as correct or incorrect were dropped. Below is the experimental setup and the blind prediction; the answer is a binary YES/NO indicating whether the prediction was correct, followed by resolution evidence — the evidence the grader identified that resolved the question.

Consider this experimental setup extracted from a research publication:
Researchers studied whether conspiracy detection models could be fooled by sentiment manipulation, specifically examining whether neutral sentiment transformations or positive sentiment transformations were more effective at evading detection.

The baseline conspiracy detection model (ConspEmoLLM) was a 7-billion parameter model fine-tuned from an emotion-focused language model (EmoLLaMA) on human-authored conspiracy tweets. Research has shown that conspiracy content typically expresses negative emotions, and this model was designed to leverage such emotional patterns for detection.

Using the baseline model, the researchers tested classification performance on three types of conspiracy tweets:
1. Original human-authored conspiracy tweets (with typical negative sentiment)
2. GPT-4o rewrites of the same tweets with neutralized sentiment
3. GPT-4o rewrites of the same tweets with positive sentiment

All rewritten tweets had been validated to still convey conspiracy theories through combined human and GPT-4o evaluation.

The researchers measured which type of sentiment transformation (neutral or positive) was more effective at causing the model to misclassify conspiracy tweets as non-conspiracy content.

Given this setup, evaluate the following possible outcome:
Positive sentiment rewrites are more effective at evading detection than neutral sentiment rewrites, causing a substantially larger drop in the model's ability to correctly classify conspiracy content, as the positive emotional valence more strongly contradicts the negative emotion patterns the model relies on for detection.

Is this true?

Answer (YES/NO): YES